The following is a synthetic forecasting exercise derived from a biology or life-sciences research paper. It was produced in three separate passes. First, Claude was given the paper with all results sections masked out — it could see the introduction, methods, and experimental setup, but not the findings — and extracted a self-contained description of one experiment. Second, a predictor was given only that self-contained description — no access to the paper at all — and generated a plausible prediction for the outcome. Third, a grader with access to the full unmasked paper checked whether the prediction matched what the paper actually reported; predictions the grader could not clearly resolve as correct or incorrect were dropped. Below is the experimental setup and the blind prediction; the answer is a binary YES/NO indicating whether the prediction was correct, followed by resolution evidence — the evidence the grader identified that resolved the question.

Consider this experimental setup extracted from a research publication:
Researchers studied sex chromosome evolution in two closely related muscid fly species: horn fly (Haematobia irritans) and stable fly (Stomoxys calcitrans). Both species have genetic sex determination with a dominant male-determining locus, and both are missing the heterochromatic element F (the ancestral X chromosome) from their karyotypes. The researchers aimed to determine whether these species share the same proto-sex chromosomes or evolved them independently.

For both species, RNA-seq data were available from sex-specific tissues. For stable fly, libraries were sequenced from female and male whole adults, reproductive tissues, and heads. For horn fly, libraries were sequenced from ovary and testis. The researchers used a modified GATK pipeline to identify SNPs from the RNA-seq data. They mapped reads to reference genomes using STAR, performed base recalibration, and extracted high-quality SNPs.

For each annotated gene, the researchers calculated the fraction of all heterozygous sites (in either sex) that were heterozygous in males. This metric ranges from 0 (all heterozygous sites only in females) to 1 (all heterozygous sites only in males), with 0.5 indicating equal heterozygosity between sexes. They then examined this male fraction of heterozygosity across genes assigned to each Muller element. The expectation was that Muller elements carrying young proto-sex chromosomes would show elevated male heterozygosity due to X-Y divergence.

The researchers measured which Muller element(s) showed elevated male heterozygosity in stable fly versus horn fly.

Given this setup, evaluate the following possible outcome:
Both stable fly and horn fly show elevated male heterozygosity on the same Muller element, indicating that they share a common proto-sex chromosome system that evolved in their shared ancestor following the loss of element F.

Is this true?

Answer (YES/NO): NO